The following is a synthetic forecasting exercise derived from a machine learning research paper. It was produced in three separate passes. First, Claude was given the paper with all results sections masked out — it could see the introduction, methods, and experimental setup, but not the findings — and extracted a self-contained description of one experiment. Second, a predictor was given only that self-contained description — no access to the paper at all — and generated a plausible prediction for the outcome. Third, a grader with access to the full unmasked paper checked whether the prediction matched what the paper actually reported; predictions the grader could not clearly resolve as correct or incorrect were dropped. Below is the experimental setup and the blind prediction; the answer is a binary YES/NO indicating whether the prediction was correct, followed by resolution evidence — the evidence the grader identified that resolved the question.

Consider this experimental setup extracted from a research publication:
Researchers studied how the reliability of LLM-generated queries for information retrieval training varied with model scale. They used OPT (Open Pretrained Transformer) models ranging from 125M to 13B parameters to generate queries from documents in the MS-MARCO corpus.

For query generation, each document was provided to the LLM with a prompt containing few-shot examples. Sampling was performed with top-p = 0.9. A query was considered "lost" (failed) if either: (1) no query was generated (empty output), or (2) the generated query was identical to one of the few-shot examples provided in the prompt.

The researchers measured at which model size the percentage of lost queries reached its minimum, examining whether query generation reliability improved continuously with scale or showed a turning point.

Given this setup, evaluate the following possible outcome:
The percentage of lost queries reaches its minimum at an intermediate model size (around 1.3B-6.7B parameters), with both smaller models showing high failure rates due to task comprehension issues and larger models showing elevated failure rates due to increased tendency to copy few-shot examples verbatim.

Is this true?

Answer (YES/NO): NO